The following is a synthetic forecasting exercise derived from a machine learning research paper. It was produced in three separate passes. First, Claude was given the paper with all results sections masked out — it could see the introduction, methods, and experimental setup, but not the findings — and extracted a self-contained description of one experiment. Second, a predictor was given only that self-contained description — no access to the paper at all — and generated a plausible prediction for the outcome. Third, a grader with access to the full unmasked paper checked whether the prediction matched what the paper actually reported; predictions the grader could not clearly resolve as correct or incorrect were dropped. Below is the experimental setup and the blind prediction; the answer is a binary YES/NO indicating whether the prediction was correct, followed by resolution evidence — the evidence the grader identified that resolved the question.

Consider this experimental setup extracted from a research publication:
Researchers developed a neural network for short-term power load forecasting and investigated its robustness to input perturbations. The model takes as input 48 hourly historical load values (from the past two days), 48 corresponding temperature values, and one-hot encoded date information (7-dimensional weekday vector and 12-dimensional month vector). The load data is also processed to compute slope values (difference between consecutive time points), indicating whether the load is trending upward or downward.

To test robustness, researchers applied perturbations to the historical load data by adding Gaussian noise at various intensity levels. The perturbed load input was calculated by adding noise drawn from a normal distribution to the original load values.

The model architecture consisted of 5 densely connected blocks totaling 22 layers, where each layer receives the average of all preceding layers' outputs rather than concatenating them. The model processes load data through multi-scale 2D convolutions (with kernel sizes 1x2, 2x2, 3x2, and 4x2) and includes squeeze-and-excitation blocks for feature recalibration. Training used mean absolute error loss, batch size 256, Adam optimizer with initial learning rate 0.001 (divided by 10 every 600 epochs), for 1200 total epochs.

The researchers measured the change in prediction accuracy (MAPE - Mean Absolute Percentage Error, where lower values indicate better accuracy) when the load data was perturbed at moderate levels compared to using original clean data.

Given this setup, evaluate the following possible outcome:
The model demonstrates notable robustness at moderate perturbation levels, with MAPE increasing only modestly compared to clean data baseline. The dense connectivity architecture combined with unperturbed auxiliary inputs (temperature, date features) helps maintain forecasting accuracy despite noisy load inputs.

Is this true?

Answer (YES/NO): NO